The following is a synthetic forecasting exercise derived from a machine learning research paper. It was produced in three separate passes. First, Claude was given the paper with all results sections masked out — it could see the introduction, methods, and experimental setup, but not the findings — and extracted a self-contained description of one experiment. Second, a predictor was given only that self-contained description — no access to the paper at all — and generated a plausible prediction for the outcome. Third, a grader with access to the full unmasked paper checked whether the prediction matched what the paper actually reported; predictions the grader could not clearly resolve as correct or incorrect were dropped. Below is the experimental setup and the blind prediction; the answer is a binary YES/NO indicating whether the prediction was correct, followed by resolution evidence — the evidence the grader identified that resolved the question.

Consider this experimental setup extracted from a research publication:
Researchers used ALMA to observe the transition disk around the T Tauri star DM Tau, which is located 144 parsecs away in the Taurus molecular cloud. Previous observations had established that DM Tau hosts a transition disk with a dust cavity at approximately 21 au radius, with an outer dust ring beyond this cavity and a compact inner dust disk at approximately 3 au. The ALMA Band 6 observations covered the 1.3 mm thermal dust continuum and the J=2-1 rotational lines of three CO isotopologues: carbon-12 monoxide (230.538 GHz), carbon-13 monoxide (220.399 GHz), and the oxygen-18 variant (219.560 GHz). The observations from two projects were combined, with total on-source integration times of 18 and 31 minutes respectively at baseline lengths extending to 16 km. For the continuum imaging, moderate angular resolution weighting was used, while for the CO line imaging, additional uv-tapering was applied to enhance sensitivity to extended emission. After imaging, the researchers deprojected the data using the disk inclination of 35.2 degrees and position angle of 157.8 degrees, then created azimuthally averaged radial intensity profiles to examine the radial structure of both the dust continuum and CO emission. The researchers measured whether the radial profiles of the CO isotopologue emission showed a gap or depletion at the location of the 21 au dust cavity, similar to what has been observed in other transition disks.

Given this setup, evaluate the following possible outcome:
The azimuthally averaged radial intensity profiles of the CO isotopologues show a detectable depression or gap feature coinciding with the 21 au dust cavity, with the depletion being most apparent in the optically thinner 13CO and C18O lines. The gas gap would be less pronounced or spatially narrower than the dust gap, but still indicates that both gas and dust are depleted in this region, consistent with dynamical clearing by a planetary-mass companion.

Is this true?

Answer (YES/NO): NO